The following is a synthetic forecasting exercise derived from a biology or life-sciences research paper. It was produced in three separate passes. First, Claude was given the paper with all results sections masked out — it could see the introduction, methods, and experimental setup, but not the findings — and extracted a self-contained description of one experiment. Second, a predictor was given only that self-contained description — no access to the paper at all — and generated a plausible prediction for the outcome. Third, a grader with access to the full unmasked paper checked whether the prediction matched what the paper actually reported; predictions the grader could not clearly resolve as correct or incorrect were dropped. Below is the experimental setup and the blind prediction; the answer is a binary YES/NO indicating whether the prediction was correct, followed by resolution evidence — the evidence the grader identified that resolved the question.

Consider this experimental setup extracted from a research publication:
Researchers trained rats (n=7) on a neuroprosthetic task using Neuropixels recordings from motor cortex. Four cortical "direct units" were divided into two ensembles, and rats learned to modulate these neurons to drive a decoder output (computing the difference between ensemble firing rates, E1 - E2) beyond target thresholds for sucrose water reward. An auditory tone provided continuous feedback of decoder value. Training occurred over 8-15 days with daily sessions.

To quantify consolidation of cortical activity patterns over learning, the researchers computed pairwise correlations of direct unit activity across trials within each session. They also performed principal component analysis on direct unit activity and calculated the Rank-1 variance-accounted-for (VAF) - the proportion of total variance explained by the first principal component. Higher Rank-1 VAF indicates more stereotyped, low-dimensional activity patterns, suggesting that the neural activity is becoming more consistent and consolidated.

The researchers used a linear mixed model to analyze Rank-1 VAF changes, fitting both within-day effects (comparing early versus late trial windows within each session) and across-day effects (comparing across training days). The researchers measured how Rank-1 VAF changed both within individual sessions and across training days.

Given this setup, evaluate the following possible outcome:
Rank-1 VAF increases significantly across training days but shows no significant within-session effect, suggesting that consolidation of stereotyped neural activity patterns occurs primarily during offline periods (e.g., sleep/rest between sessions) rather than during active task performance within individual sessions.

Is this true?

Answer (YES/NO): NO